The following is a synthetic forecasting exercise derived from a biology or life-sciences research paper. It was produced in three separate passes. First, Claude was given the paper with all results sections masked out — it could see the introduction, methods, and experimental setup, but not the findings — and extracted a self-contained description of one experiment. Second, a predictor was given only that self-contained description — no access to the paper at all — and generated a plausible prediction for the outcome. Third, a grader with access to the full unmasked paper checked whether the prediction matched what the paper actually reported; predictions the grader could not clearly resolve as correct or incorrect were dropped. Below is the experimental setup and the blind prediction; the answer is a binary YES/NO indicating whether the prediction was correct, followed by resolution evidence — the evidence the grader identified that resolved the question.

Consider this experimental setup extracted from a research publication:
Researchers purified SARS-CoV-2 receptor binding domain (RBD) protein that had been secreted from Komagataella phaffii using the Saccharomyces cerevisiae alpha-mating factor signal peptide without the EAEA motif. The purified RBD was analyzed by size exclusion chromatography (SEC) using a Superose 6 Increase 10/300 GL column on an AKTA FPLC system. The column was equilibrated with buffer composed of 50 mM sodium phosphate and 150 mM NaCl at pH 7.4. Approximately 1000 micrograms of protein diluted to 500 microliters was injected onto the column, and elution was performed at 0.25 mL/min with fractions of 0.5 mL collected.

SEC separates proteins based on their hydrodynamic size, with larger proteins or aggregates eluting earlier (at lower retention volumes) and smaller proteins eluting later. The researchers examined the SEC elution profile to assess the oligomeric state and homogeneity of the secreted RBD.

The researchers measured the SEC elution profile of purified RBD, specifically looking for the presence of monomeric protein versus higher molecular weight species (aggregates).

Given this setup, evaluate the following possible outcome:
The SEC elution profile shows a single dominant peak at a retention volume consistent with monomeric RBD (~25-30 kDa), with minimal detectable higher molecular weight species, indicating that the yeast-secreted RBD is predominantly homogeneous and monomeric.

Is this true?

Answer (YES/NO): NO